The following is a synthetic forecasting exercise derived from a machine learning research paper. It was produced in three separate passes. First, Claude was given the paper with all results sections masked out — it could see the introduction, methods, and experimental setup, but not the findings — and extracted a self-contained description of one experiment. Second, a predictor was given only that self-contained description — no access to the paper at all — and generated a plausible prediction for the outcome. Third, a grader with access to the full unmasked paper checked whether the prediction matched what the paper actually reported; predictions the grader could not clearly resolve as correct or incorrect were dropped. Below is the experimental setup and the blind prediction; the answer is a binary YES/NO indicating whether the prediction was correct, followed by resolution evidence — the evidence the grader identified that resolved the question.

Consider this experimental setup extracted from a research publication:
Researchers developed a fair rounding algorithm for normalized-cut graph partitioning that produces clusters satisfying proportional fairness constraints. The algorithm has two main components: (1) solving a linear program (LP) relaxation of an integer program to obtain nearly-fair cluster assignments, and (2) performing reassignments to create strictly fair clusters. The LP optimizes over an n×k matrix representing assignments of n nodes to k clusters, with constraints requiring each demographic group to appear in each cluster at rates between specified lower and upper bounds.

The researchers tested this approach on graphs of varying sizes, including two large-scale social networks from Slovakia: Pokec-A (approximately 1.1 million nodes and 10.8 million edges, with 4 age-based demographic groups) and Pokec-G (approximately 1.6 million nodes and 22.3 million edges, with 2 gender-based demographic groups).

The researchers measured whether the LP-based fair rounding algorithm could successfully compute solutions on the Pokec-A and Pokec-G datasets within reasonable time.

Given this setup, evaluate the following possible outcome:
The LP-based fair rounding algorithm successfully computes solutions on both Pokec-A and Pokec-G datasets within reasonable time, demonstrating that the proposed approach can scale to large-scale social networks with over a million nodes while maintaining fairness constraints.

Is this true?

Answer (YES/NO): NO